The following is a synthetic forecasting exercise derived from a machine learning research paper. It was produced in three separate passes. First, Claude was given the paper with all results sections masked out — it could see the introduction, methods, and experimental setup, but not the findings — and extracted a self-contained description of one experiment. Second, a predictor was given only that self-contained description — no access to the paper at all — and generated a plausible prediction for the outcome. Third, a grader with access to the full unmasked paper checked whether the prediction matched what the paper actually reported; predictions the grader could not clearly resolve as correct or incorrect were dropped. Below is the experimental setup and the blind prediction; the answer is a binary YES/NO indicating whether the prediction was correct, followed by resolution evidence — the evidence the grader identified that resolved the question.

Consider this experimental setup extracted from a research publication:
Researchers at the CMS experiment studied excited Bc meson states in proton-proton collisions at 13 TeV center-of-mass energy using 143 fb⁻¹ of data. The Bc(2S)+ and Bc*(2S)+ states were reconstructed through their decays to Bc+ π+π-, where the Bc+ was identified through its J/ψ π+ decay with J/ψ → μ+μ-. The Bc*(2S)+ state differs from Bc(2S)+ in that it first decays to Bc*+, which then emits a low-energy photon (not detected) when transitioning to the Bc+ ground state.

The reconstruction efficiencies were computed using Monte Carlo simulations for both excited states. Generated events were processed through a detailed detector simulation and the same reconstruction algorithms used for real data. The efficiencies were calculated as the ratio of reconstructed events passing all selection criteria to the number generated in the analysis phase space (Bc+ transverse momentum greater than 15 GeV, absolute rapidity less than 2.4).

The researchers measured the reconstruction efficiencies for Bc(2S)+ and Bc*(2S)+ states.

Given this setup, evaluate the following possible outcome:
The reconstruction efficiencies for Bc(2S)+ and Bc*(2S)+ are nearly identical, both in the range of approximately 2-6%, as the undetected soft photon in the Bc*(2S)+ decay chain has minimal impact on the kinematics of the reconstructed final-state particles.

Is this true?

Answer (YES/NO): NO